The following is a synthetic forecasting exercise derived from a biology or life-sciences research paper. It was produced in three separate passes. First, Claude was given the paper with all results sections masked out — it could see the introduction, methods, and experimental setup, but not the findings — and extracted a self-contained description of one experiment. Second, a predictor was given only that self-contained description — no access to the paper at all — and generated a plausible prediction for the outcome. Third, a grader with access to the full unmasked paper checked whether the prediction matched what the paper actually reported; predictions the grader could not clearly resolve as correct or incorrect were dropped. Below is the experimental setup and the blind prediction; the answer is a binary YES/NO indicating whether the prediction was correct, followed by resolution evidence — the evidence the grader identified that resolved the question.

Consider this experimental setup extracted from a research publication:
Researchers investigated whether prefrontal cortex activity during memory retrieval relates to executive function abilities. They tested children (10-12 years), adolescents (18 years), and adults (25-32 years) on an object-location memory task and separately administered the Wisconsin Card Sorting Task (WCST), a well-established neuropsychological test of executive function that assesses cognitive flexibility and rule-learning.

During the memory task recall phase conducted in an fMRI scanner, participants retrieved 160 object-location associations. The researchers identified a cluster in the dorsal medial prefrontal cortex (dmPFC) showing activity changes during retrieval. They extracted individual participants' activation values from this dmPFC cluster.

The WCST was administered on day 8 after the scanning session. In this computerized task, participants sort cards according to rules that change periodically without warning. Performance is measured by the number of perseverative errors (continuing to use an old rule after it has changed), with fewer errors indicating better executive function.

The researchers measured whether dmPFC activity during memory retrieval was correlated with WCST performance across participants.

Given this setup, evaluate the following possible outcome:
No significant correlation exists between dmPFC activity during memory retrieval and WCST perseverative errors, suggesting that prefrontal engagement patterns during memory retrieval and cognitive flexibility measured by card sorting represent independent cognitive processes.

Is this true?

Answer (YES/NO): NO